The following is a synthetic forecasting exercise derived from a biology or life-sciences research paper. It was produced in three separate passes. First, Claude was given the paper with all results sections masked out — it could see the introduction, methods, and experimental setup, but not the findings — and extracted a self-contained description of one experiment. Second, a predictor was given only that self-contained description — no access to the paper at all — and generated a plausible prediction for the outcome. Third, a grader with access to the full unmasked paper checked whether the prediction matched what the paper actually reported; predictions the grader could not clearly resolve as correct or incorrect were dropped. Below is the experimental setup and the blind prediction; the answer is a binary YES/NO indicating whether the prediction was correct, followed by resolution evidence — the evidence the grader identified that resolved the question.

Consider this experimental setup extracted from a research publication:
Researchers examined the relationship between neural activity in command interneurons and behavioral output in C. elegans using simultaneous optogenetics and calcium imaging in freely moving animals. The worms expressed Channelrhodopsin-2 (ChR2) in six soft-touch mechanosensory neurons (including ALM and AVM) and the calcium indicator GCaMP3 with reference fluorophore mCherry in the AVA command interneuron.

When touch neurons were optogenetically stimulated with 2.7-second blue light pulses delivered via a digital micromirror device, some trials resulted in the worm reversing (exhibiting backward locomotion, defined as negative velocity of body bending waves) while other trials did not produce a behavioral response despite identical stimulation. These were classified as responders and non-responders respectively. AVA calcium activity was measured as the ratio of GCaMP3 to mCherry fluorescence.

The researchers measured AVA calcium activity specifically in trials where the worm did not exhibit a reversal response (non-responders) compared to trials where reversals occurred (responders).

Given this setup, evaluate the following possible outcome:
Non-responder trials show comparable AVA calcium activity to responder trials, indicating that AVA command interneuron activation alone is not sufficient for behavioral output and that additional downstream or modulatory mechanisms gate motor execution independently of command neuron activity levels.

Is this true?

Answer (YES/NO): NO